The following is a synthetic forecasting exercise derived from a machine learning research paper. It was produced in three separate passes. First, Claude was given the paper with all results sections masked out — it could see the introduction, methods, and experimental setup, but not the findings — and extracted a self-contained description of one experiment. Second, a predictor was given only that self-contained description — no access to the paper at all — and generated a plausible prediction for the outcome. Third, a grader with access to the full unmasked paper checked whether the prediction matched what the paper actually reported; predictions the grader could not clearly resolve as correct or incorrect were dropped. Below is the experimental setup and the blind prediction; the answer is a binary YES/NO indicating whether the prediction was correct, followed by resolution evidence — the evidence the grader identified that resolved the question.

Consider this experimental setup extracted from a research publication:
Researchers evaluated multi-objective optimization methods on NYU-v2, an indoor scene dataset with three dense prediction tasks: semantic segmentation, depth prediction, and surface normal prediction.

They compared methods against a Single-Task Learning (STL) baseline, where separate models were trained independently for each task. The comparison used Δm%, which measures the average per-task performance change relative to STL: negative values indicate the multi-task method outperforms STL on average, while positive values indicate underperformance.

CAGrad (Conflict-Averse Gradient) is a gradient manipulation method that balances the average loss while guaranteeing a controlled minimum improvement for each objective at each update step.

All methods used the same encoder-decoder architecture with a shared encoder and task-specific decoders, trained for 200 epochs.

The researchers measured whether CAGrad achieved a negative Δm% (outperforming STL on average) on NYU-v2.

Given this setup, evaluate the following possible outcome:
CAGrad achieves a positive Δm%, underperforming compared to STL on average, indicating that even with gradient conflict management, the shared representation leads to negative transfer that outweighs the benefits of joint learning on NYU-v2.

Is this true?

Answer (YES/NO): YES